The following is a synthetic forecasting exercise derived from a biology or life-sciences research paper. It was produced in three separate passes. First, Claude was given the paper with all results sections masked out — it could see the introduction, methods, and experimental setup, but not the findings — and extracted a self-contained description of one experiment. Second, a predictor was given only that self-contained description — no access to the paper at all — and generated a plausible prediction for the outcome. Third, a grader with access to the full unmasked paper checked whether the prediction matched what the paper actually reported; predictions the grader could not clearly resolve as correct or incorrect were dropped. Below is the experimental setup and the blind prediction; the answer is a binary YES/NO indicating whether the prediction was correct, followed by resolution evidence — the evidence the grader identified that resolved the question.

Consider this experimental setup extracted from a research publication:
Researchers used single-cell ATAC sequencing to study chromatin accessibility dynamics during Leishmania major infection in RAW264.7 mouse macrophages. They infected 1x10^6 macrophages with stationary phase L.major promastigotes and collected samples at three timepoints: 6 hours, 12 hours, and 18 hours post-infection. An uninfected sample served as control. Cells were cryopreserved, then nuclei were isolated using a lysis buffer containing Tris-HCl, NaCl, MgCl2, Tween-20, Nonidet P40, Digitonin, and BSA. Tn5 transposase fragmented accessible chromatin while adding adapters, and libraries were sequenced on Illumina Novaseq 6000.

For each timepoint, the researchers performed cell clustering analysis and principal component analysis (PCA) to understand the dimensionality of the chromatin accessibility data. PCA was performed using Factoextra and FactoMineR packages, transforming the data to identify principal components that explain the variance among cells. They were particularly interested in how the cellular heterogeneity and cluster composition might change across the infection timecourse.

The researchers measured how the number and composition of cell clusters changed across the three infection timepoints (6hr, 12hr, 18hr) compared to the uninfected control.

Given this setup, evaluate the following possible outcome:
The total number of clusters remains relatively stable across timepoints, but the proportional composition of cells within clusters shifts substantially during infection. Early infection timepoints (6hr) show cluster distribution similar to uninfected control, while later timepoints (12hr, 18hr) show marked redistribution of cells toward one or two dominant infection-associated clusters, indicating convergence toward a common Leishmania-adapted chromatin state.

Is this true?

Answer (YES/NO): NO